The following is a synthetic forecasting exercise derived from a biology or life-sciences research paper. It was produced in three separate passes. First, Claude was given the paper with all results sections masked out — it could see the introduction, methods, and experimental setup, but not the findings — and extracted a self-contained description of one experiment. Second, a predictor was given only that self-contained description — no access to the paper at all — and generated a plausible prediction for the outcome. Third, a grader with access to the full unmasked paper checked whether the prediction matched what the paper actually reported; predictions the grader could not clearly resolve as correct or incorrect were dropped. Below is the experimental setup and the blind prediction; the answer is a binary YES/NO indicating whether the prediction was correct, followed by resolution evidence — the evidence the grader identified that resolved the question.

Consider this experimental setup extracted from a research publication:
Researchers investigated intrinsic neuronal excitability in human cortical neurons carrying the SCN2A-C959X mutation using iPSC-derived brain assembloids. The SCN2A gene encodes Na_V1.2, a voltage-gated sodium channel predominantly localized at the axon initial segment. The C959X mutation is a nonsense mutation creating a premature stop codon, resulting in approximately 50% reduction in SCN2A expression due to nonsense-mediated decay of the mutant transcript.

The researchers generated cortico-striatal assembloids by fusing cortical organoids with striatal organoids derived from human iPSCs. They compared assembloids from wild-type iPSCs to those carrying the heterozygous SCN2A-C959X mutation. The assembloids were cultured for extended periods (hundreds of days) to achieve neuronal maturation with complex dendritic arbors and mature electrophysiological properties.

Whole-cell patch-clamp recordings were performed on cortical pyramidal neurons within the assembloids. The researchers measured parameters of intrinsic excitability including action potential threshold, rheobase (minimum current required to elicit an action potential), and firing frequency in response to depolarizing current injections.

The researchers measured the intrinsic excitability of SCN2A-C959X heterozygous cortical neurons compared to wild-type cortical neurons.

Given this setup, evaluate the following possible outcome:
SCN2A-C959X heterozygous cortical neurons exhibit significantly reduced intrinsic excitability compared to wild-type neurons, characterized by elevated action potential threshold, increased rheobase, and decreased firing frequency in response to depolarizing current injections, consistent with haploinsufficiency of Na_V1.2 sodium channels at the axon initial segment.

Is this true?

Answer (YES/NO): NO